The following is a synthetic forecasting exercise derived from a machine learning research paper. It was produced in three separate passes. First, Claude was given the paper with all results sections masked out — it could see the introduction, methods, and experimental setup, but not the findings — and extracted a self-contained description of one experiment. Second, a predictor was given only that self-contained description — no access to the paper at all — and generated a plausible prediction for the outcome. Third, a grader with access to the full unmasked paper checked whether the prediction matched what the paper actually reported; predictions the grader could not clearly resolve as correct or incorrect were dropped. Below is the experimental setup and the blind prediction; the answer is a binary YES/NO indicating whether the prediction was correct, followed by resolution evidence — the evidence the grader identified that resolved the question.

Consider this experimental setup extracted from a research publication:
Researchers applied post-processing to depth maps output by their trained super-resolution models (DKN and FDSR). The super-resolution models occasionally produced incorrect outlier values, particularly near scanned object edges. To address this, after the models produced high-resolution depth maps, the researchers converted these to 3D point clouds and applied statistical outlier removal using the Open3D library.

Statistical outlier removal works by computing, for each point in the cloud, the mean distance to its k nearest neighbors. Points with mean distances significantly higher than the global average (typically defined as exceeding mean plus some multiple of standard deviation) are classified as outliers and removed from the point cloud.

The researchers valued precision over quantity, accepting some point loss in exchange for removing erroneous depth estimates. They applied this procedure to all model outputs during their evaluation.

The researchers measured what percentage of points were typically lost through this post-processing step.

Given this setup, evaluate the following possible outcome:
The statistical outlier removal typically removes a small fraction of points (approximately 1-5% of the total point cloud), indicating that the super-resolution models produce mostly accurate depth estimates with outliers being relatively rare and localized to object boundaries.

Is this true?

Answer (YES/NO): NO